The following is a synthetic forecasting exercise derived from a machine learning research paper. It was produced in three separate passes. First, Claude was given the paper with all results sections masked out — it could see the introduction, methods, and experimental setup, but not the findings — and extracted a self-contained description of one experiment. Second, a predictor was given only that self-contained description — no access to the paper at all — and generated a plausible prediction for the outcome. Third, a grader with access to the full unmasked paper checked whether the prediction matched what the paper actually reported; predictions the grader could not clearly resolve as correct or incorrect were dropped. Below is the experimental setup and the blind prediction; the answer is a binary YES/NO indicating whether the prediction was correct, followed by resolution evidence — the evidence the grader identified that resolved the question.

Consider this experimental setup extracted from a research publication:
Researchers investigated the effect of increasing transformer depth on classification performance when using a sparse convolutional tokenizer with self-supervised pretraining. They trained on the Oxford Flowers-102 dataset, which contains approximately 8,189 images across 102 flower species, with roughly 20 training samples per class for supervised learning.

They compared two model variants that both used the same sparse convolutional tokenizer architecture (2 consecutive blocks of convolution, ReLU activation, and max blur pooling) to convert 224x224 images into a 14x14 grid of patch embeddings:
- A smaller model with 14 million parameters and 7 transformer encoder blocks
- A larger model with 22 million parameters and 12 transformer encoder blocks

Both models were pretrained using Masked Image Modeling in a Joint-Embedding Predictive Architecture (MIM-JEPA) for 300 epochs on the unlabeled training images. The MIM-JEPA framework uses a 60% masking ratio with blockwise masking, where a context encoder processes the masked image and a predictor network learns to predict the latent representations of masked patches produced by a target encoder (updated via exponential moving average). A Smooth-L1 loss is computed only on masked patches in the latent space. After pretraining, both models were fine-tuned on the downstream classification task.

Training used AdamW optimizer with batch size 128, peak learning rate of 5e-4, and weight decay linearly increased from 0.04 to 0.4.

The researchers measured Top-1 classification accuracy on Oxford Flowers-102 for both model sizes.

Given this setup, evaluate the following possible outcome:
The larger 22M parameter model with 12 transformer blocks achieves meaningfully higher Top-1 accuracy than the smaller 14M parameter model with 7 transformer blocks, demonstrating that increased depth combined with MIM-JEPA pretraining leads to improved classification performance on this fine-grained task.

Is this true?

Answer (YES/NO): YES